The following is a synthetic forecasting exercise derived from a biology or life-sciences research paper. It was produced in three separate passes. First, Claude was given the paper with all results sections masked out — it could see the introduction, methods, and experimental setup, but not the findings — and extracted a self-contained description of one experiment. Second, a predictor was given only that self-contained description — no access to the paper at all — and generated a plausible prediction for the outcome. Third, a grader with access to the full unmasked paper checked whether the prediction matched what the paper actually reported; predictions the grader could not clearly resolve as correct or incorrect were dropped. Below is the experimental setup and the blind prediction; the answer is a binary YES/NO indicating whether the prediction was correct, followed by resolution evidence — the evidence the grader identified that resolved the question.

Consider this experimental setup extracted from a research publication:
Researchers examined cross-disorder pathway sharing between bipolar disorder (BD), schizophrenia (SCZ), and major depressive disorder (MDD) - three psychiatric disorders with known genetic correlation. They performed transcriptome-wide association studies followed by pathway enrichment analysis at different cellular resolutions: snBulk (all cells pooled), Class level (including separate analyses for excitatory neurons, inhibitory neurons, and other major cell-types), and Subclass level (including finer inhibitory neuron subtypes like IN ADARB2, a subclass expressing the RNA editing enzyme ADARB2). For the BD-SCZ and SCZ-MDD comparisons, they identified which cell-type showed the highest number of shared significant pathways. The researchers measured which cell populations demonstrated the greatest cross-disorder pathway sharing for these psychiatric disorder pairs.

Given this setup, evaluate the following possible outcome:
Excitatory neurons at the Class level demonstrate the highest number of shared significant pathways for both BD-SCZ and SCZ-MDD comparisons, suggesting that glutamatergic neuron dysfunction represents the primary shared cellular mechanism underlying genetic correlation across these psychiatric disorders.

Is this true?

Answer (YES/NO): NO